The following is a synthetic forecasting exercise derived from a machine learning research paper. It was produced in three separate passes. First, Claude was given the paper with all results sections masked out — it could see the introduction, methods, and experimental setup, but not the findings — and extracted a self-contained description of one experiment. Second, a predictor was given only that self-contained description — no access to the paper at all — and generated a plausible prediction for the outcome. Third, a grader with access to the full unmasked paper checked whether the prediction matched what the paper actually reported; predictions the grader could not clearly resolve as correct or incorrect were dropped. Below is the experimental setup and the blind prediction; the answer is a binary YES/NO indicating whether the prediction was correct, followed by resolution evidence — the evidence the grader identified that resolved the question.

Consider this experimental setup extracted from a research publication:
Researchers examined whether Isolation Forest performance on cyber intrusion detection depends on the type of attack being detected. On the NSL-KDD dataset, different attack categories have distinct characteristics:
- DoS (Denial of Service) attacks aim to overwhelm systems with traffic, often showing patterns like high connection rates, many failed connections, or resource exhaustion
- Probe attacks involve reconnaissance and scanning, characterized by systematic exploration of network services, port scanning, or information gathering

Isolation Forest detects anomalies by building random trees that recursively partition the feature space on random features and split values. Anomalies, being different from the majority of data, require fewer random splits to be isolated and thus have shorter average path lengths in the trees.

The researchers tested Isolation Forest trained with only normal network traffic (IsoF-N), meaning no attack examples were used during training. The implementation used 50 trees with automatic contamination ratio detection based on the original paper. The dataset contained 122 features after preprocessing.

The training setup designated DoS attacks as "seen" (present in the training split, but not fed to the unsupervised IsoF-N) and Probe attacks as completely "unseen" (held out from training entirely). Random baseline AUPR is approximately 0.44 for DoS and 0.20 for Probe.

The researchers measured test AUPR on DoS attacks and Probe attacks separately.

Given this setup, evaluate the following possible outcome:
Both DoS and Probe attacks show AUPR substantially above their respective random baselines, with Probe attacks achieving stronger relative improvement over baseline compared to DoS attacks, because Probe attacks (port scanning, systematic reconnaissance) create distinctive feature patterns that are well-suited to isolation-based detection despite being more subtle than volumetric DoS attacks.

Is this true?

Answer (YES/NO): YES